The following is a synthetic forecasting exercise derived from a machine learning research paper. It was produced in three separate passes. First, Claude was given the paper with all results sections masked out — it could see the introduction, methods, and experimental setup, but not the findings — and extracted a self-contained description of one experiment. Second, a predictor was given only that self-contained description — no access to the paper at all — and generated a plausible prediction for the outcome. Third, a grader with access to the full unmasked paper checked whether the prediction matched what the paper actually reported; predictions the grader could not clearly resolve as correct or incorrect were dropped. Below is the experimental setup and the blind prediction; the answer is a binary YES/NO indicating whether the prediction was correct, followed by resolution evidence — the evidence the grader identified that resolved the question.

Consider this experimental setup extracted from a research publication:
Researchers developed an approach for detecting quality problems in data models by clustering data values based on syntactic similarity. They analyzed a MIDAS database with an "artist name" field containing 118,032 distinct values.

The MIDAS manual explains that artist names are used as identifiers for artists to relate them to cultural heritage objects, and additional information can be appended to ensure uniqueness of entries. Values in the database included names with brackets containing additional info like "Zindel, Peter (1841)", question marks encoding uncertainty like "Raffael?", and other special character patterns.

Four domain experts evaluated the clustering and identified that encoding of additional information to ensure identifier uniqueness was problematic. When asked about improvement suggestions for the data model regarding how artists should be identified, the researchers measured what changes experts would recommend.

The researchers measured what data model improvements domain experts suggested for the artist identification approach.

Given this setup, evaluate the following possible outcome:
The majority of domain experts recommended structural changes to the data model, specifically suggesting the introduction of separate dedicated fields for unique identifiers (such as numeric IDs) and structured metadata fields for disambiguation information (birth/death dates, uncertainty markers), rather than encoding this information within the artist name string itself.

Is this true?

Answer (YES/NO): NO